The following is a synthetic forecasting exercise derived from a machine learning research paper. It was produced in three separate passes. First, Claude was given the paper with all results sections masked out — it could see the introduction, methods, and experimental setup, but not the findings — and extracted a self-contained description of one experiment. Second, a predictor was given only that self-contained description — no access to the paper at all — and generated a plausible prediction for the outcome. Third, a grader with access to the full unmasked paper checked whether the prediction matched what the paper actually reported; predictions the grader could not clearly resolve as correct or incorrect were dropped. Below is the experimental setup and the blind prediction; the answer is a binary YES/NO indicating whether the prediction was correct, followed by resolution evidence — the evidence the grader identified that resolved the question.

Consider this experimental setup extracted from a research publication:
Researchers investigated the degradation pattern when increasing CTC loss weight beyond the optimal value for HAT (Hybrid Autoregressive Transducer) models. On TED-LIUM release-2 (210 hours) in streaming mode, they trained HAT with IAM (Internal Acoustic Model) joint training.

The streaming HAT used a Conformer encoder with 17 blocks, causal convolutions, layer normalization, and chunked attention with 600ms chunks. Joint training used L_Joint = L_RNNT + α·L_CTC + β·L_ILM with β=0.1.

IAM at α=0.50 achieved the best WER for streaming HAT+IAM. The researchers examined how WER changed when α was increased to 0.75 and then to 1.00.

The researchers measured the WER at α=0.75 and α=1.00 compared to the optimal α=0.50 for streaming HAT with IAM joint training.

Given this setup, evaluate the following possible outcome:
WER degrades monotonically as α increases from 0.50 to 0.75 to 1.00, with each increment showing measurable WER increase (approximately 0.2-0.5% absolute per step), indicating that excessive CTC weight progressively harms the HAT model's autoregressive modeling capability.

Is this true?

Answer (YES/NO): NO